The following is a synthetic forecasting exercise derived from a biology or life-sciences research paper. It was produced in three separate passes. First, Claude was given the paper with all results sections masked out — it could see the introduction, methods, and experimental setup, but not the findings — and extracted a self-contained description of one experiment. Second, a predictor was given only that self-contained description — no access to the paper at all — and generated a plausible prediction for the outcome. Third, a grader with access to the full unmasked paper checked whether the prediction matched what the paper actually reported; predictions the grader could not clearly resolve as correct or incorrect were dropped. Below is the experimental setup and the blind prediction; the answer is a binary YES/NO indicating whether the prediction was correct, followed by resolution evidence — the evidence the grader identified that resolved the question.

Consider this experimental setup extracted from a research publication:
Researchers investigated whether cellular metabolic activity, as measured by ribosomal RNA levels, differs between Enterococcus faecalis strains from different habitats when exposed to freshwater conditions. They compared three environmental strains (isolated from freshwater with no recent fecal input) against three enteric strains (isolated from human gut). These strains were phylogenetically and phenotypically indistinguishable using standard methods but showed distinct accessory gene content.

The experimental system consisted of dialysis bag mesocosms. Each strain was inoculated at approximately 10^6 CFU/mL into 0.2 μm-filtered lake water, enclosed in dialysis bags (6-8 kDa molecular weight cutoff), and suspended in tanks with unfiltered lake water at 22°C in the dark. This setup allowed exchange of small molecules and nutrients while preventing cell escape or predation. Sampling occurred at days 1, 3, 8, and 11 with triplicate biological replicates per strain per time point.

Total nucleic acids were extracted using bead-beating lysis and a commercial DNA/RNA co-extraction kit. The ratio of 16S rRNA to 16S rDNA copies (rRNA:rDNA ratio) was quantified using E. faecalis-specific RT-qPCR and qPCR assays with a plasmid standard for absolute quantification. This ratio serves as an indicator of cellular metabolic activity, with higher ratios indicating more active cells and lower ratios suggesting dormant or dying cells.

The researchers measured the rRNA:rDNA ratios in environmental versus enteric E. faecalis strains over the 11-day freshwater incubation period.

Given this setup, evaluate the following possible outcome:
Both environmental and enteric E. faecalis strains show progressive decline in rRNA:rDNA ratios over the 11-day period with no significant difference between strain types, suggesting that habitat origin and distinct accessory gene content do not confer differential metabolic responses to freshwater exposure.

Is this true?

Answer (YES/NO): NO